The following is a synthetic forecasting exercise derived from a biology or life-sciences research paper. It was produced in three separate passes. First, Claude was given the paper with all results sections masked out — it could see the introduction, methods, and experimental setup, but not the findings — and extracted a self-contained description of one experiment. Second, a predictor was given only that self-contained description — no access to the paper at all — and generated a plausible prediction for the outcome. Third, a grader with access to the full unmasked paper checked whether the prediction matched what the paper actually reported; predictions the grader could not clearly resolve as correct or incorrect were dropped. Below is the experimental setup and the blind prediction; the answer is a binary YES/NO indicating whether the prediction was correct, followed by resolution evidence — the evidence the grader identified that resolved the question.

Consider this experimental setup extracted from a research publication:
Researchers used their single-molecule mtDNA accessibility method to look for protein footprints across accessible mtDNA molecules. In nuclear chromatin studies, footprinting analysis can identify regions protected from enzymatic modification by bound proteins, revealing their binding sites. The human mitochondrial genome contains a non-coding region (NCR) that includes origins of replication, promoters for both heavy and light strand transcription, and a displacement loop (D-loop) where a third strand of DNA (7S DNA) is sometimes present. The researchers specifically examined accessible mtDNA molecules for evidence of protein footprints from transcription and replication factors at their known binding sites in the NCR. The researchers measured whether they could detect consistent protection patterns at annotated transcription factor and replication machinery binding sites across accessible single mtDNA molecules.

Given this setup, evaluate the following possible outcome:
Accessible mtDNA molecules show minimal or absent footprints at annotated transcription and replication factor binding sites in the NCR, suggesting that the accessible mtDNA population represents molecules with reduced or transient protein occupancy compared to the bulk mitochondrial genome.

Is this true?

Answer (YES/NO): NO